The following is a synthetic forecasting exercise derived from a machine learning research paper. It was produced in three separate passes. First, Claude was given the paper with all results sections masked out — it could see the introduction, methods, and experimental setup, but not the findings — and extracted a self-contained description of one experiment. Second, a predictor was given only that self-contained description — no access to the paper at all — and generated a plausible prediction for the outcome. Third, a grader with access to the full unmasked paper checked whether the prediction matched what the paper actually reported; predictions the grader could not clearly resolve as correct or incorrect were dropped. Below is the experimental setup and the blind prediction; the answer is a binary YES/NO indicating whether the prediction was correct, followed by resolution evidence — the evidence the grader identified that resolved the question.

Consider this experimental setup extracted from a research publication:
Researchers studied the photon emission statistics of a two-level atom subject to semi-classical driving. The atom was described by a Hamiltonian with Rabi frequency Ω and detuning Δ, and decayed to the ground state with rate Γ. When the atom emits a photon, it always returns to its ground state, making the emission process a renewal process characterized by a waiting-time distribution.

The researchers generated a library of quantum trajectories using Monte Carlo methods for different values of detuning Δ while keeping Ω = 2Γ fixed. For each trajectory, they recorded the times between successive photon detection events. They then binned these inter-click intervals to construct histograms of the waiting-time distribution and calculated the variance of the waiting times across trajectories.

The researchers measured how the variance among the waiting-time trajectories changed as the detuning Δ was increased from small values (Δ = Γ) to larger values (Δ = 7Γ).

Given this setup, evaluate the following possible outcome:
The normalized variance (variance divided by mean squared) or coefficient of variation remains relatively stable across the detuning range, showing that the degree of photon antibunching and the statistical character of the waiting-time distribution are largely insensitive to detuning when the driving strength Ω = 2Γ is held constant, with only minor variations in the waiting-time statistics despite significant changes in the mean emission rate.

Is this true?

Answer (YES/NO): NO